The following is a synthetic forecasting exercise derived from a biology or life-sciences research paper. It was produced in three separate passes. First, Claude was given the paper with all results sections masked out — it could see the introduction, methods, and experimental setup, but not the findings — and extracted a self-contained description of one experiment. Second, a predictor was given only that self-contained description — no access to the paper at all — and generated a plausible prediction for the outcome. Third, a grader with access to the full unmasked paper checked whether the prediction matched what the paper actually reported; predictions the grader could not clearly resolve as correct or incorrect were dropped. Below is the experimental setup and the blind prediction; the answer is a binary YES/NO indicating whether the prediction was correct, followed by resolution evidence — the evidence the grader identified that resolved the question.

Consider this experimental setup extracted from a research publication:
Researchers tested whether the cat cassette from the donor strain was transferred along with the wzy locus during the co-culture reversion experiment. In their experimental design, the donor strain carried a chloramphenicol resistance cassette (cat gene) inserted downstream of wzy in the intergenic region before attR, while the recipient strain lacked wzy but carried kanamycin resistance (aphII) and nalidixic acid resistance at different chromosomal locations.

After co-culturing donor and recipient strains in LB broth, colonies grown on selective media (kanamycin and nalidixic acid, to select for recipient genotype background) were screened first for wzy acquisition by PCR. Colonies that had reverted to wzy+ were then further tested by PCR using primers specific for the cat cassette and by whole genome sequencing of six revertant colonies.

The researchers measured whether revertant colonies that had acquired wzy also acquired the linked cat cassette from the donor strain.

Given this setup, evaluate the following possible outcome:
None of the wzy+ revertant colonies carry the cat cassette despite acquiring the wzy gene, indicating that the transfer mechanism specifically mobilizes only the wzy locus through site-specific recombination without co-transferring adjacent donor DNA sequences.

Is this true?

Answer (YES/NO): NO